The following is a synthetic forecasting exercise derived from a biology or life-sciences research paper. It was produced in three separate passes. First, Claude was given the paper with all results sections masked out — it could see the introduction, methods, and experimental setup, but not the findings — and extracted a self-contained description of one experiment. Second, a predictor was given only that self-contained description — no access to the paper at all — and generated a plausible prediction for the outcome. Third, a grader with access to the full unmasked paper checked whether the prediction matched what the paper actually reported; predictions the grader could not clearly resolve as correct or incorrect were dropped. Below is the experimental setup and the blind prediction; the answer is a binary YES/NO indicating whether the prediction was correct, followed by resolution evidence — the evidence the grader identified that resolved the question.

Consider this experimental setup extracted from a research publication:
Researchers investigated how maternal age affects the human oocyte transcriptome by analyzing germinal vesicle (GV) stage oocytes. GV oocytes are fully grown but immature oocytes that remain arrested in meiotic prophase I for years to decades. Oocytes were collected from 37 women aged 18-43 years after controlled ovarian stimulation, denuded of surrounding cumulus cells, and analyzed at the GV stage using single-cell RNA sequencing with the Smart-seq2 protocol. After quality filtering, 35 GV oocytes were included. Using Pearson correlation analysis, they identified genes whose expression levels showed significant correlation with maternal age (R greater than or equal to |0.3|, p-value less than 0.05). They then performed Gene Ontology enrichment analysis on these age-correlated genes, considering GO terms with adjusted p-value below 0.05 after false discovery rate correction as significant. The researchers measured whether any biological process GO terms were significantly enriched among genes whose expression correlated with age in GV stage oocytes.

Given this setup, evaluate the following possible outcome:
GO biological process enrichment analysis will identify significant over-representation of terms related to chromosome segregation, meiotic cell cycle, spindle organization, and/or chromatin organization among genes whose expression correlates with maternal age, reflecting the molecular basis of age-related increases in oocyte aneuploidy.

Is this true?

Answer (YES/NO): NO